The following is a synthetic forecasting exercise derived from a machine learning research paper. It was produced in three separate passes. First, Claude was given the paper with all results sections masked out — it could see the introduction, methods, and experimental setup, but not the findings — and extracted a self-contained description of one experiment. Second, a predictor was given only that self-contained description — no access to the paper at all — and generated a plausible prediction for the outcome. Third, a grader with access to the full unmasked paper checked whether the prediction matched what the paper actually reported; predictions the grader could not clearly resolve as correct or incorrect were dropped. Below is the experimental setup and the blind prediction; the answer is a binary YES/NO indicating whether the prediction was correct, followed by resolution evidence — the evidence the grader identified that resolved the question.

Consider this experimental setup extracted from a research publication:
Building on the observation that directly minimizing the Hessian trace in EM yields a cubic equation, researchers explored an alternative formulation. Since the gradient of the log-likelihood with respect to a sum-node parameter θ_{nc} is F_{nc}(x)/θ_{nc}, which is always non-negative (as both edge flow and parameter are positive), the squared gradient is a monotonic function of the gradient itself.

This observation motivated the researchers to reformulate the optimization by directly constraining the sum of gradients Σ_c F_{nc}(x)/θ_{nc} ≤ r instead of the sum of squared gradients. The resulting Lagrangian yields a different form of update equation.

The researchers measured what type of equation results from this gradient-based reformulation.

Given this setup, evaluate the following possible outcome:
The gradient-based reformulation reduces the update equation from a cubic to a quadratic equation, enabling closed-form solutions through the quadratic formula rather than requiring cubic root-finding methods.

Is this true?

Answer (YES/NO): YES